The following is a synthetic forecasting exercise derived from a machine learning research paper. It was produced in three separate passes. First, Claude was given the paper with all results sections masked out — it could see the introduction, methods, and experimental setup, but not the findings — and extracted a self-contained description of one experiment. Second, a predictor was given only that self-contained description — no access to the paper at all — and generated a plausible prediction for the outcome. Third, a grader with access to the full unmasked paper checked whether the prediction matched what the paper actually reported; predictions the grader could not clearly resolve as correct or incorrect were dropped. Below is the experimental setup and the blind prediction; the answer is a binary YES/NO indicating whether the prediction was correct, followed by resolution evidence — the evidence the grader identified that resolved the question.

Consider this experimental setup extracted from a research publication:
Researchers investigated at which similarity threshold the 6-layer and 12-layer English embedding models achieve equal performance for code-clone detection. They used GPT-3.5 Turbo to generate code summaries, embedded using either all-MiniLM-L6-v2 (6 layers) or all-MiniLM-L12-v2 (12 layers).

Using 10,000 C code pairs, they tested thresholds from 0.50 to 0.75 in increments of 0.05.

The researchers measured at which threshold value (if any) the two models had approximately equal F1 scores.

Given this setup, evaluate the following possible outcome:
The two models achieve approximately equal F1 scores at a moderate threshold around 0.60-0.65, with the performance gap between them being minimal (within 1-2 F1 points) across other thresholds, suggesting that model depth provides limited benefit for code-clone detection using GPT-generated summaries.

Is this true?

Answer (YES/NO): NO